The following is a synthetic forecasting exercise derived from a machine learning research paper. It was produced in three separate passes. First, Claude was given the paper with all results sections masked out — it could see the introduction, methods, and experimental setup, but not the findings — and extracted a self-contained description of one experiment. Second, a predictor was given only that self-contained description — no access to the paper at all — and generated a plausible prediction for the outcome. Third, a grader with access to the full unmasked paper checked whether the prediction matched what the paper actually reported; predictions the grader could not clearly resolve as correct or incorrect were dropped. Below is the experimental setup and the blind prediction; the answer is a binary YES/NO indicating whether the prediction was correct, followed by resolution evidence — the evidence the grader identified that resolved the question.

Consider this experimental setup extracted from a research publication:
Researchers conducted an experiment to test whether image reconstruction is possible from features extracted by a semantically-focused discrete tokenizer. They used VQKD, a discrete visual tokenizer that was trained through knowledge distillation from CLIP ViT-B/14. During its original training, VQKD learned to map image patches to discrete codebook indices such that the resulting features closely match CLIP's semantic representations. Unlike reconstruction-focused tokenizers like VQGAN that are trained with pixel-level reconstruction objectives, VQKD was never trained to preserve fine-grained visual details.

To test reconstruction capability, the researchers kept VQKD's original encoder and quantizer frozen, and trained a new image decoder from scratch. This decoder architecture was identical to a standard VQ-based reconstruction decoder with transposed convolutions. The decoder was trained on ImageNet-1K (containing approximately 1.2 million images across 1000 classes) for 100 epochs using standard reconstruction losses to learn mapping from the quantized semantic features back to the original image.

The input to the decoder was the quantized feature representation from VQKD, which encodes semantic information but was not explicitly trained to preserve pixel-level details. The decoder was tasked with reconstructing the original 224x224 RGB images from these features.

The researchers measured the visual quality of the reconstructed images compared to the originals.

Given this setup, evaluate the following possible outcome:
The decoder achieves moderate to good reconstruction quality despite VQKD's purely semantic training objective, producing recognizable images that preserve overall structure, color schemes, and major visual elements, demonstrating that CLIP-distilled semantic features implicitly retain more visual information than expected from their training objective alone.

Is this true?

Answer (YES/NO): NO